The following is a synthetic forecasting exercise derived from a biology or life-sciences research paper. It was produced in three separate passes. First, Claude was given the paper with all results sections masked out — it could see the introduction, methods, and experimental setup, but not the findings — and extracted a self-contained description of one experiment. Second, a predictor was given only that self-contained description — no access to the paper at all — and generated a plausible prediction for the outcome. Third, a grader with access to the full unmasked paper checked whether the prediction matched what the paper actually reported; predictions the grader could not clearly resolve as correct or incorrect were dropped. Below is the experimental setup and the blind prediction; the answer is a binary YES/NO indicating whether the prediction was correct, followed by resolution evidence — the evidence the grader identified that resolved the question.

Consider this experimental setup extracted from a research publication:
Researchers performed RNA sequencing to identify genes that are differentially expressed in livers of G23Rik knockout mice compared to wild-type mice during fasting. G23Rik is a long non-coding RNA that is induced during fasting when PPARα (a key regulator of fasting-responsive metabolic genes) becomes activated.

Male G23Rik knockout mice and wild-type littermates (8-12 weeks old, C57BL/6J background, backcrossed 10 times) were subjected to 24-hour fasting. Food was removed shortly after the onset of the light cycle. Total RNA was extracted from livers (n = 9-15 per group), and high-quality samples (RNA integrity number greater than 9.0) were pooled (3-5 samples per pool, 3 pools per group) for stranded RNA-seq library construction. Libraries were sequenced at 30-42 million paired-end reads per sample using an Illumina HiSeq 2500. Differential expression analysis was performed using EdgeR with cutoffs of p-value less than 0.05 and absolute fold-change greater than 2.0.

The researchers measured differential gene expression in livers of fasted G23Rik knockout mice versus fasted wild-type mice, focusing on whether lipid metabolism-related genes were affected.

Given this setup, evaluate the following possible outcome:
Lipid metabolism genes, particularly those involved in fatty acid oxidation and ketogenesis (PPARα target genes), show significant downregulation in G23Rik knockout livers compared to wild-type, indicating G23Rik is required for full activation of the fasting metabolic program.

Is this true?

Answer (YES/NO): NO